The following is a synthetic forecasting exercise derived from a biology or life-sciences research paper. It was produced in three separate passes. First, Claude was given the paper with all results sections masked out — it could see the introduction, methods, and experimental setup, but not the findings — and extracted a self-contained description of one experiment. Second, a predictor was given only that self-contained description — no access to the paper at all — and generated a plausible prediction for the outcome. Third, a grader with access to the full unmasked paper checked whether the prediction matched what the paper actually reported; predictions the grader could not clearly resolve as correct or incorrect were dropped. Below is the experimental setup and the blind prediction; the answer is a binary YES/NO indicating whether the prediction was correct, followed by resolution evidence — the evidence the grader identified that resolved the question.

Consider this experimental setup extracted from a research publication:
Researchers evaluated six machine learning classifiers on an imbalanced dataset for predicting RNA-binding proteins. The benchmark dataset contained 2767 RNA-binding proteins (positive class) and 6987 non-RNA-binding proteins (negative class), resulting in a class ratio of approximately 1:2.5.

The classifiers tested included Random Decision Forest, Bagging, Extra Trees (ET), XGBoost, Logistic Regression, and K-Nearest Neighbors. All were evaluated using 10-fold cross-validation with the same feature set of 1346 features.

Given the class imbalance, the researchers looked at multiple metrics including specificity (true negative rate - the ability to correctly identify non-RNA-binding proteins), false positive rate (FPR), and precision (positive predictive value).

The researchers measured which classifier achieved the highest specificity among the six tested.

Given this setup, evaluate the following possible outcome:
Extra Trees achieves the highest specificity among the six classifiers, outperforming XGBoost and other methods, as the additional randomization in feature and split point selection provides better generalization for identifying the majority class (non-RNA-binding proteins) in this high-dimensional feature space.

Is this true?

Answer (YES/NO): YES